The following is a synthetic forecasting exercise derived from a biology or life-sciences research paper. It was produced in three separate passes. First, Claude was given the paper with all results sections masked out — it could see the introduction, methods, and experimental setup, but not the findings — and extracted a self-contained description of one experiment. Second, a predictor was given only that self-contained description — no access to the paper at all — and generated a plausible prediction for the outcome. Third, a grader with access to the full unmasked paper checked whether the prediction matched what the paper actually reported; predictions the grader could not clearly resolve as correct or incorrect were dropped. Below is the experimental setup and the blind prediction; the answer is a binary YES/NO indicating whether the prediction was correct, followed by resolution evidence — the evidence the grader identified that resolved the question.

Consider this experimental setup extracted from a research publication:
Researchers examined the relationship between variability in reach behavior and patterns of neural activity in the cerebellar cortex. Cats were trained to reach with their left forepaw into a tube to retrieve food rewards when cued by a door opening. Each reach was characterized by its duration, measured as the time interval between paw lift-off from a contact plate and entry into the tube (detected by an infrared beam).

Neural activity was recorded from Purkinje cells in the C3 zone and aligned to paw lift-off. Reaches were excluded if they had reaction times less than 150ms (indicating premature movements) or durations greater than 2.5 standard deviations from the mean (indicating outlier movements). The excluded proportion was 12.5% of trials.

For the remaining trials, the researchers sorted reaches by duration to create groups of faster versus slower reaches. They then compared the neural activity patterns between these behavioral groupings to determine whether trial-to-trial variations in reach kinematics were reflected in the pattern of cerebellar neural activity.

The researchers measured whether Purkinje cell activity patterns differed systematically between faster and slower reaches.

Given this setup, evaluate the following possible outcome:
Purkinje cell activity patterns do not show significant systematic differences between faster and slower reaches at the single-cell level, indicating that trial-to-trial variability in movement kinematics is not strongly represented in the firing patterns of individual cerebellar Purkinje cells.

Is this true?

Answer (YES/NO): YES